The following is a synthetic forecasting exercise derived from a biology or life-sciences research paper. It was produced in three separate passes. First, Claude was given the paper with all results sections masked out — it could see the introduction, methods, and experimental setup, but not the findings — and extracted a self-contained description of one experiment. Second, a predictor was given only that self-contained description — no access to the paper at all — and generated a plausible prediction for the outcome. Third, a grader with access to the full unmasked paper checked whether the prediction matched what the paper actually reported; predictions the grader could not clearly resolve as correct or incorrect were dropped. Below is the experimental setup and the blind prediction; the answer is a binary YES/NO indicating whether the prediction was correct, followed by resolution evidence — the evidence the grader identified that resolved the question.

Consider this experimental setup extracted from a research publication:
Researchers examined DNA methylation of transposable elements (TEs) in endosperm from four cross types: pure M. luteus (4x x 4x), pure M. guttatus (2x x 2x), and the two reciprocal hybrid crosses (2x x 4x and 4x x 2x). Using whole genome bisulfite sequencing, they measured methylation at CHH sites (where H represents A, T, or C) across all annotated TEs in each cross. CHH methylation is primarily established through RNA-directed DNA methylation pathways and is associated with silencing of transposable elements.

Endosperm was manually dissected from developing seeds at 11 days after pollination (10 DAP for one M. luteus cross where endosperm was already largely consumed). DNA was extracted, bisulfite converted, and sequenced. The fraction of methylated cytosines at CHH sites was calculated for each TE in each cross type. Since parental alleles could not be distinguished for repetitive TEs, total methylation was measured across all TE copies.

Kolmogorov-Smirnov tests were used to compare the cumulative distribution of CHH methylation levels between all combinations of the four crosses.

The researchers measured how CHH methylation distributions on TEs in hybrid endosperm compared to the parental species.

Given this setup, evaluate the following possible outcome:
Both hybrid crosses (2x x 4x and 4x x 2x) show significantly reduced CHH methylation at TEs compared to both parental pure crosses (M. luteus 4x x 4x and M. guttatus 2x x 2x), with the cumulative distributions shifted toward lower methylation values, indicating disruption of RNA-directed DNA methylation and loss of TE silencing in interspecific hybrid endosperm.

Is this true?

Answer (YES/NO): NO